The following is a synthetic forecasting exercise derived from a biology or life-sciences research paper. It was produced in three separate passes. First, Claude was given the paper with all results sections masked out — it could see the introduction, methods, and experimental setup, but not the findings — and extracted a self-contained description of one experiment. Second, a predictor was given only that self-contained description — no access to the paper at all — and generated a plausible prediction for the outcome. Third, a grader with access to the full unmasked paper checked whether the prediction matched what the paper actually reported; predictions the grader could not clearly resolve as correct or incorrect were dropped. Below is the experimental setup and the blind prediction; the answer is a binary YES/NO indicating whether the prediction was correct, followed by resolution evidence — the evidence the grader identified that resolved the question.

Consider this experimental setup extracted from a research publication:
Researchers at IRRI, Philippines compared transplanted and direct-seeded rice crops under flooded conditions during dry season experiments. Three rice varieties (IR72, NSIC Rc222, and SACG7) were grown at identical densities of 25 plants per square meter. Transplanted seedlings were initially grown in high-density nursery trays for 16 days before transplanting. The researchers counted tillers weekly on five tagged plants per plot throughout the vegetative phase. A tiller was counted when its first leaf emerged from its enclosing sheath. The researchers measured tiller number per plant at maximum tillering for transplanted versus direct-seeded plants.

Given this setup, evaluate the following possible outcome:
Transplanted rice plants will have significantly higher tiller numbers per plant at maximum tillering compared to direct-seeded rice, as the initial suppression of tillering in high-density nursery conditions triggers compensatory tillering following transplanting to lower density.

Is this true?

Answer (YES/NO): YES